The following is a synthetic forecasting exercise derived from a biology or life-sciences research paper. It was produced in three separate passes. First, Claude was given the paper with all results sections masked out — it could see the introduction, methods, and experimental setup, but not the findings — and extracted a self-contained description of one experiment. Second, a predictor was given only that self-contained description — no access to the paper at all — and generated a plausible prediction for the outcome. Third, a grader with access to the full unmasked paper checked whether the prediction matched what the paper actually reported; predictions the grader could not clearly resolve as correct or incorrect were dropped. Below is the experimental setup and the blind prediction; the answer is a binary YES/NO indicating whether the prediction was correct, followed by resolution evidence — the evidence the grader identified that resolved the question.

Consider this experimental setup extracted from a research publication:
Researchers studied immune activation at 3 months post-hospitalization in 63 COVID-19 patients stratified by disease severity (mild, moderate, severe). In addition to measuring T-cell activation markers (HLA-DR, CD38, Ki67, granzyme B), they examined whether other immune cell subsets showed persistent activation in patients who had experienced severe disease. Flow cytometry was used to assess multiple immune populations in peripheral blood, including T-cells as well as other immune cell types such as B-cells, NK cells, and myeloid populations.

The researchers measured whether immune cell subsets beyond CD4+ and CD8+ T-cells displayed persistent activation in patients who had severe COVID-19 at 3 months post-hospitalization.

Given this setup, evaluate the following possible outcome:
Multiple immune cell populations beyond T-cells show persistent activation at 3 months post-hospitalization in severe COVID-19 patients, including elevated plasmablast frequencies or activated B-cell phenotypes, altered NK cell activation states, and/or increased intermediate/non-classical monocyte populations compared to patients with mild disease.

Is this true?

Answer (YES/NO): NO